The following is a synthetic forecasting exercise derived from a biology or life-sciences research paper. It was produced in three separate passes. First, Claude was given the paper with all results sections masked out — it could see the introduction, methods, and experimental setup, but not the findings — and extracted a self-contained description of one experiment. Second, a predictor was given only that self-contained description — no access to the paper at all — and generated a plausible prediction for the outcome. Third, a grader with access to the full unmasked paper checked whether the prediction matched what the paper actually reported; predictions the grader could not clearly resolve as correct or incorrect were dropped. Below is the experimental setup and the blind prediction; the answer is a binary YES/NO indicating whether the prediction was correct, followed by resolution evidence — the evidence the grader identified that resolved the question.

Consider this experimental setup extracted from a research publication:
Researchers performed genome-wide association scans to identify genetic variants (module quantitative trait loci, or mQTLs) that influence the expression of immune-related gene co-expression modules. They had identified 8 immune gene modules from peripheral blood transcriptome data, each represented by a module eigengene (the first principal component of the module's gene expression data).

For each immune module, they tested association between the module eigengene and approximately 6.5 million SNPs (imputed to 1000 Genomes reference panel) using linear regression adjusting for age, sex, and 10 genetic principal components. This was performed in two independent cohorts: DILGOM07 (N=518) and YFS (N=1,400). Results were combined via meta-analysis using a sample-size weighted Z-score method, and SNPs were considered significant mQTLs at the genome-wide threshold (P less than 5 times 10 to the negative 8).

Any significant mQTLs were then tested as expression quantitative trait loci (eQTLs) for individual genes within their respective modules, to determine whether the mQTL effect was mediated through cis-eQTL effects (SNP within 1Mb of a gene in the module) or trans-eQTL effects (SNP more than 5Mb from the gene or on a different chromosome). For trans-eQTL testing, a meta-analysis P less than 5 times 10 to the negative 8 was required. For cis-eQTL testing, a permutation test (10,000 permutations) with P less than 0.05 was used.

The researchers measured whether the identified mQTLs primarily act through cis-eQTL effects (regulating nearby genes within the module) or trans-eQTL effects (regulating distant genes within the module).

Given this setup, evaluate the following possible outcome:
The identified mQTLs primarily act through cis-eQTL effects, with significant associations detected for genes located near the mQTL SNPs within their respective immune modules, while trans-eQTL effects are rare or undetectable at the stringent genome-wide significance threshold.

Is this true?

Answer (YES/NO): NO